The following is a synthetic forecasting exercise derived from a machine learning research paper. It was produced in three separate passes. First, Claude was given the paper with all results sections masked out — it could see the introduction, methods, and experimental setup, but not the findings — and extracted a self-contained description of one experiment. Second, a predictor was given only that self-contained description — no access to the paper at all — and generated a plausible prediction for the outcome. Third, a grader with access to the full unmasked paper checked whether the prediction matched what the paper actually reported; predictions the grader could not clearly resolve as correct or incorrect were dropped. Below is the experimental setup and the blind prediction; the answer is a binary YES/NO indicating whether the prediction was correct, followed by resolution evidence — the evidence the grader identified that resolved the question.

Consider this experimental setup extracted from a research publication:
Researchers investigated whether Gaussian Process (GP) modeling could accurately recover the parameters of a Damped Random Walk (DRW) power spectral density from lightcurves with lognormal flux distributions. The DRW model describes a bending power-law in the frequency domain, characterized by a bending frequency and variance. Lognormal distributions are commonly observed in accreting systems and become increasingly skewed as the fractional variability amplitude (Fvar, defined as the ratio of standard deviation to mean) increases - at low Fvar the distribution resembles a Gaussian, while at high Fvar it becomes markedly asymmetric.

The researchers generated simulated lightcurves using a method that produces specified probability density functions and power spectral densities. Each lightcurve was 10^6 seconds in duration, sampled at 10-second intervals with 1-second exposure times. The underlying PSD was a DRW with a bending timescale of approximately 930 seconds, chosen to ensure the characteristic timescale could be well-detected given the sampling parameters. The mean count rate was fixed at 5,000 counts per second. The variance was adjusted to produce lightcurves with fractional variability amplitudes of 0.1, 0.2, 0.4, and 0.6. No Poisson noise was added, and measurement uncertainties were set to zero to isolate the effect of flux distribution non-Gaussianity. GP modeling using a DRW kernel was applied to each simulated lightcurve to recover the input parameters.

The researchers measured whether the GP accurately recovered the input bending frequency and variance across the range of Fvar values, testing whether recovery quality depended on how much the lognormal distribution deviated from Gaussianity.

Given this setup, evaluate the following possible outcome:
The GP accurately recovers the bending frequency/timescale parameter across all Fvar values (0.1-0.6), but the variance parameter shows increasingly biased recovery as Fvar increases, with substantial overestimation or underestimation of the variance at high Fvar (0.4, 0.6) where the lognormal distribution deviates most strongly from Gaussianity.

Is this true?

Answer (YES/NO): NO